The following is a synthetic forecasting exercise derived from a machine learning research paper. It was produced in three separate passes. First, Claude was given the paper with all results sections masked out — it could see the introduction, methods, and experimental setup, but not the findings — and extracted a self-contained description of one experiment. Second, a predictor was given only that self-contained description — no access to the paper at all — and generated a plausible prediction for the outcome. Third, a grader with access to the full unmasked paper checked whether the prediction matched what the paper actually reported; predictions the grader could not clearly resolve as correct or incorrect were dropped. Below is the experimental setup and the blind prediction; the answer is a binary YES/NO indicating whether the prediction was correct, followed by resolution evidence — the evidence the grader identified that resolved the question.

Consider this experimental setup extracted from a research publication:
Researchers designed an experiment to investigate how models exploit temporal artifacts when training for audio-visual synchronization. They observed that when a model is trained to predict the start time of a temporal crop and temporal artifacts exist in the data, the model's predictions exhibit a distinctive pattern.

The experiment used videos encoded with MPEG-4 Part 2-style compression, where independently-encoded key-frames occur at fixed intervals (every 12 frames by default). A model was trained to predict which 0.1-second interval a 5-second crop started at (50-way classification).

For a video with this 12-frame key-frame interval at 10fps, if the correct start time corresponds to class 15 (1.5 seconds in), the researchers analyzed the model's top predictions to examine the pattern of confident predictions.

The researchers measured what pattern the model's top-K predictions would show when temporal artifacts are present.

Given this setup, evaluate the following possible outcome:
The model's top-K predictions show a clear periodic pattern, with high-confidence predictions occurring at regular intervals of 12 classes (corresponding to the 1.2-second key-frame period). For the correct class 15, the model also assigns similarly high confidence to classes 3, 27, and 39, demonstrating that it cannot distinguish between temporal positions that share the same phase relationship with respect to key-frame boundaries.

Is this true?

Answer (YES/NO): YES